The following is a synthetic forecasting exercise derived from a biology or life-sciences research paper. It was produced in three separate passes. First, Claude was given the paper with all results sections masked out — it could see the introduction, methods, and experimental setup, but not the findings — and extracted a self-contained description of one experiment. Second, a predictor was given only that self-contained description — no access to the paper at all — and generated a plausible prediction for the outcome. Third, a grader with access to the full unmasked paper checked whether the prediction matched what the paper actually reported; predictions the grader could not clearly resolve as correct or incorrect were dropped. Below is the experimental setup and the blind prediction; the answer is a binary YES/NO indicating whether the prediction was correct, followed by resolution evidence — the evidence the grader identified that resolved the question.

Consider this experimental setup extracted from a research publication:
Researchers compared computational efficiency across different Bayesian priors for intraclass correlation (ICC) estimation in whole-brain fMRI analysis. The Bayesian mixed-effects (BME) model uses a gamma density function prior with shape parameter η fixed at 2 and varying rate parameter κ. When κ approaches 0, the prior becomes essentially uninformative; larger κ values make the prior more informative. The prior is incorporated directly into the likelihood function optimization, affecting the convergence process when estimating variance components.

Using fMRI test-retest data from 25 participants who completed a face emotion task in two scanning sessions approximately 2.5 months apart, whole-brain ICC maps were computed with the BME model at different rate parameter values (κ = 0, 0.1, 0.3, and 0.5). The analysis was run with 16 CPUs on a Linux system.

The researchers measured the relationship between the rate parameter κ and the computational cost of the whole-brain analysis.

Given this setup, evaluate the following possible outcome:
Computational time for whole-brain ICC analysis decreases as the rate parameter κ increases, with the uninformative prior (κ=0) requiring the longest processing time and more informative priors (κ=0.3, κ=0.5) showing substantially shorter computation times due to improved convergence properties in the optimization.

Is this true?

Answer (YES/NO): YES